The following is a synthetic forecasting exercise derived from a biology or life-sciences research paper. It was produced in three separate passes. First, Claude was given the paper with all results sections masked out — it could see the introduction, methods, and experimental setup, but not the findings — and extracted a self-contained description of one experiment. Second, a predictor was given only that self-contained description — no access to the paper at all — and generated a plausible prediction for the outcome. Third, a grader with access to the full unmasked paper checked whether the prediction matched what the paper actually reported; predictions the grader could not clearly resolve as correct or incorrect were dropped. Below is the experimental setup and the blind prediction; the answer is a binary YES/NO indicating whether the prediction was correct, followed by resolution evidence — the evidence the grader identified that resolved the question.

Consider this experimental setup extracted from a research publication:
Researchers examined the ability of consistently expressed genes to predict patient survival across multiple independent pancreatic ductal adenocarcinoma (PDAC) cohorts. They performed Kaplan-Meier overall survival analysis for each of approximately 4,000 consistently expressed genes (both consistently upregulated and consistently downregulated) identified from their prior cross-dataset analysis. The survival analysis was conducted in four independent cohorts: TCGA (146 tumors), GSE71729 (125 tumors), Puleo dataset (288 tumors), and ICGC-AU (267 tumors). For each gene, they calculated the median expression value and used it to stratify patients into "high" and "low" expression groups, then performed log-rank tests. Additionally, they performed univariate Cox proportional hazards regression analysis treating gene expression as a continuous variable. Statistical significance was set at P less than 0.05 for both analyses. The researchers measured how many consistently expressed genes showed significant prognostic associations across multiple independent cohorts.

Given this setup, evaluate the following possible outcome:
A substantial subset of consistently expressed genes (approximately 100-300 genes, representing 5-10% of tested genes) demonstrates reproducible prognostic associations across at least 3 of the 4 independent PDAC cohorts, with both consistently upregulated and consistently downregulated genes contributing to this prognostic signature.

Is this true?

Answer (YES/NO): NO